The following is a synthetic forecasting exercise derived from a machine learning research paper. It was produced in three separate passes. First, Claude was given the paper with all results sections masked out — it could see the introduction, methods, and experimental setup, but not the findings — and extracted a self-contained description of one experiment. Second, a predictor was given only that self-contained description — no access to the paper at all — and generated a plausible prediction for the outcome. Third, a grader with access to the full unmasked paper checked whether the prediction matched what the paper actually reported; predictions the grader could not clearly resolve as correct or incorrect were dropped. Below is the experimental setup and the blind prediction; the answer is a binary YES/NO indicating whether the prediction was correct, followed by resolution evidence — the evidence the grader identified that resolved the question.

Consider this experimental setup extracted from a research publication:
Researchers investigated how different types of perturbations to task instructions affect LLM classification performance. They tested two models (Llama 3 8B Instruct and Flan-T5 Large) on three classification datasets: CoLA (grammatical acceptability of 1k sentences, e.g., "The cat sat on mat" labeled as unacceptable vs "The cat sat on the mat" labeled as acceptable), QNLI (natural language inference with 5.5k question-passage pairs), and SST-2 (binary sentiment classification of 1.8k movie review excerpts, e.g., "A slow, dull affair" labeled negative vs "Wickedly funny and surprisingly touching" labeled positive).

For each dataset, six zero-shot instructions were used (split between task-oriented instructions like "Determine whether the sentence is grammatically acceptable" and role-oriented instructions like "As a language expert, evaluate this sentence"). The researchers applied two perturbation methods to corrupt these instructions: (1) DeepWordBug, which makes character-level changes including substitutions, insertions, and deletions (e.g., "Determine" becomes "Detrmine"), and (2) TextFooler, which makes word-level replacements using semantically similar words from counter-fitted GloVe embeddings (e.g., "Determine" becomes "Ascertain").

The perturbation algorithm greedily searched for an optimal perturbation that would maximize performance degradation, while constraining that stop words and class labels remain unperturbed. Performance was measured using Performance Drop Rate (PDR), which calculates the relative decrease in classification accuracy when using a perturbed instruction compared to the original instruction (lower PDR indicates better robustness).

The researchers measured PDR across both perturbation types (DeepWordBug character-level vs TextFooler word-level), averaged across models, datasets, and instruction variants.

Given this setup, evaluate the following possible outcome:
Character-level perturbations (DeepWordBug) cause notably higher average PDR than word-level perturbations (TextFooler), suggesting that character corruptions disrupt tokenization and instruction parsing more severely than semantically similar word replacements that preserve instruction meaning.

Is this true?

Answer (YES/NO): NO